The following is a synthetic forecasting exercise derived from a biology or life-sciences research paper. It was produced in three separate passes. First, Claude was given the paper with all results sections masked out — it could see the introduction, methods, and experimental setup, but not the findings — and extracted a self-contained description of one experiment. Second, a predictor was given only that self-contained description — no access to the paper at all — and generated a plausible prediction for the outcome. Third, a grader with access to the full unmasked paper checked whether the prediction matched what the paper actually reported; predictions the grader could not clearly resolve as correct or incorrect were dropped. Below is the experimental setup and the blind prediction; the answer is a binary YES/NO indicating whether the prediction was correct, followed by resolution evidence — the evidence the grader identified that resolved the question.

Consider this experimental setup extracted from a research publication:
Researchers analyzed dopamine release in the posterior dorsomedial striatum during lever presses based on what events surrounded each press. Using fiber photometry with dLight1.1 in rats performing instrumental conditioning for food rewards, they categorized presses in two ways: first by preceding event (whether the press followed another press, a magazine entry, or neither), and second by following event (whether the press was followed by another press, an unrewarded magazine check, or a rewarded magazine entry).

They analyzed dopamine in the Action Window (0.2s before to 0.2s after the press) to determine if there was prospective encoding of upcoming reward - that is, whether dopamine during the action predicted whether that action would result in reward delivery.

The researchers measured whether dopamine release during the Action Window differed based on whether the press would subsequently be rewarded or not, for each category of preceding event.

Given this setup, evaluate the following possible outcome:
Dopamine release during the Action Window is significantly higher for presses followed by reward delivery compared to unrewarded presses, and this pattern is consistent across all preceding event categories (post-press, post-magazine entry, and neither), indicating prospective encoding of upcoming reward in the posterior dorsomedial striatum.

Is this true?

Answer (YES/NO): NO